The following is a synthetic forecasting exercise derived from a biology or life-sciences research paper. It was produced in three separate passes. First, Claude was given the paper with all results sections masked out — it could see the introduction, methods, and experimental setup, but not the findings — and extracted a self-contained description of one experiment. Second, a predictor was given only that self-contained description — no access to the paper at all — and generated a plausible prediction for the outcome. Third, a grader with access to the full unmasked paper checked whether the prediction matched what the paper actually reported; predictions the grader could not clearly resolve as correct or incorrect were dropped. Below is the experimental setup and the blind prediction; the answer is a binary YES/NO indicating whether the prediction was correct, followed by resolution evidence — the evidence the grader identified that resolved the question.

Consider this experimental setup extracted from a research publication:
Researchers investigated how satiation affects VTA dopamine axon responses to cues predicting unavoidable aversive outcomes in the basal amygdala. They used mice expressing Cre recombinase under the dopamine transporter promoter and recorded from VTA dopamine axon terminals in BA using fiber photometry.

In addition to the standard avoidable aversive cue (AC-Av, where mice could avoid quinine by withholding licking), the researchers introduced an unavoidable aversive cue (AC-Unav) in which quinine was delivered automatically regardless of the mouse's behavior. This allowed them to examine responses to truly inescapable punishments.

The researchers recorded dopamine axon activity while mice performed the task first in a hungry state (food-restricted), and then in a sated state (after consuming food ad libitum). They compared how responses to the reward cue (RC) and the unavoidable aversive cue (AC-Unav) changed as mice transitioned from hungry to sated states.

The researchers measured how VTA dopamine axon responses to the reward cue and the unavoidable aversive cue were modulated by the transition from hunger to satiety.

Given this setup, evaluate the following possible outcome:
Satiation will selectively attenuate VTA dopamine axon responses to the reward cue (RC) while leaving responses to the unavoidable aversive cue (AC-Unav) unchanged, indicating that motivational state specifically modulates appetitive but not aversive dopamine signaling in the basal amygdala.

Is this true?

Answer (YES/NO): NO